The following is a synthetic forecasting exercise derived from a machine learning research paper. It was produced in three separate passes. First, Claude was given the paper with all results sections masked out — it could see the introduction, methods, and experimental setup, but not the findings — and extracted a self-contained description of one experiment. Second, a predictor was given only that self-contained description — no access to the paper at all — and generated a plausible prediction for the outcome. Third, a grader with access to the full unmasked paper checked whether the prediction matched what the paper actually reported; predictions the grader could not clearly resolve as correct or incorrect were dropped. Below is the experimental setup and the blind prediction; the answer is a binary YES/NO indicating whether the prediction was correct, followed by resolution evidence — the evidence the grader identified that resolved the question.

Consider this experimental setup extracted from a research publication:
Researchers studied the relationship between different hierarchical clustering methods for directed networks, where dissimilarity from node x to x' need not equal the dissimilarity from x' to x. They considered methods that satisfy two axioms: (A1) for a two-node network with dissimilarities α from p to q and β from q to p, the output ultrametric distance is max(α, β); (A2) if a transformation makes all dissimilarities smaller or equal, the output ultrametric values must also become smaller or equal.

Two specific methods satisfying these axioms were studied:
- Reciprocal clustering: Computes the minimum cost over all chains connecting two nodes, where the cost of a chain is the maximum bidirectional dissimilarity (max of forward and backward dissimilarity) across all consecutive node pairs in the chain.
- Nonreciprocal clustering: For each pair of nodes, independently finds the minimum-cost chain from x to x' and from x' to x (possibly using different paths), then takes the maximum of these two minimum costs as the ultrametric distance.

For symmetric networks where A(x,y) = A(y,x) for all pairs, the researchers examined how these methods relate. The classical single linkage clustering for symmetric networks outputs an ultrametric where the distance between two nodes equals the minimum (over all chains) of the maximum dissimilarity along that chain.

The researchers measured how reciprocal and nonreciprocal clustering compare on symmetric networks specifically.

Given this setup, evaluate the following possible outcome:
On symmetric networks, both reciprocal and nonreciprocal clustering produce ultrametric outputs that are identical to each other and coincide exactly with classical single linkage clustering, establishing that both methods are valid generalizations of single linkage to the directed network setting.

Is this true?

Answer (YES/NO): YES